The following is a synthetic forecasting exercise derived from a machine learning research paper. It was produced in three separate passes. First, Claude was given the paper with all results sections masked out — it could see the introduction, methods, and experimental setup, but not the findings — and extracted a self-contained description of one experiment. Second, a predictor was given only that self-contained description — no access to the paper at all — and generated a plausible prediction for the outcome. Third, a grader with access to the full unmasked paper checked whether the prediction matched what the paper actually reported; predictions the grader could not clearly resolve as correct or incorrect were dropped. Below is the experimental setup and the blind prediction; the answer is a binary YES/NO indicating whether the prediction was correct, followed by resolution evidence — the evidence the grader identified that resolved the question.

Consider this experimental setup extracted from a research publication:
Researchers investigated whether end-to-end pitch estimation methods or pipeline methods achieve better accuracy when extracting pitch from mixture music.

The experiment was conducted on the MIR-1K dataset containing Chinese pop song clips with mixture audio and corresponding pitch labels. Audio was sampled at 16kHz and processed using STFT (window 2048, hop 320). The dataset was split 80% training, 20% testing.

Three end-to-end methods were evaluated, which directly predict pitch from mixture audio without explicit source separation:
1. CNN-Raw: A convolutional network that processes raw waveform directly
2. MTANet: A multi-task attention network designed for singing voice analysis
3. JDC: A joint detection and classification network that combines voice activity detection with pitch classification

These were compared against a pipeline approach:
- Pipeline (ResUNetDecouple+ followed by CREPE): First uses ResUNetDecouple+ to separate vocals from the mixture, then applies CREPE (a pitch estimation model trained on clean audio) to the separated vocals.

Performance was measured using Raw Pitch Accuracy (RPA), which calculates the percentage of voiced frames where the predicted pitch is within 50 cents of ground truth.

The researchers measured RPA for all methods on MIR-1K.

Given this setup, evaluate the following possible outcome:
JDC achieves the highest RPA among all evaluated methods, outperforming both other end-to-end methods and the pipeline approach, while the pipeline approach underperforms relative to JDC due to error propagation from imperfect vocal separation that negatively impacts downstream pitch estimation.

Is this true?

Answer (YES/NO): NO